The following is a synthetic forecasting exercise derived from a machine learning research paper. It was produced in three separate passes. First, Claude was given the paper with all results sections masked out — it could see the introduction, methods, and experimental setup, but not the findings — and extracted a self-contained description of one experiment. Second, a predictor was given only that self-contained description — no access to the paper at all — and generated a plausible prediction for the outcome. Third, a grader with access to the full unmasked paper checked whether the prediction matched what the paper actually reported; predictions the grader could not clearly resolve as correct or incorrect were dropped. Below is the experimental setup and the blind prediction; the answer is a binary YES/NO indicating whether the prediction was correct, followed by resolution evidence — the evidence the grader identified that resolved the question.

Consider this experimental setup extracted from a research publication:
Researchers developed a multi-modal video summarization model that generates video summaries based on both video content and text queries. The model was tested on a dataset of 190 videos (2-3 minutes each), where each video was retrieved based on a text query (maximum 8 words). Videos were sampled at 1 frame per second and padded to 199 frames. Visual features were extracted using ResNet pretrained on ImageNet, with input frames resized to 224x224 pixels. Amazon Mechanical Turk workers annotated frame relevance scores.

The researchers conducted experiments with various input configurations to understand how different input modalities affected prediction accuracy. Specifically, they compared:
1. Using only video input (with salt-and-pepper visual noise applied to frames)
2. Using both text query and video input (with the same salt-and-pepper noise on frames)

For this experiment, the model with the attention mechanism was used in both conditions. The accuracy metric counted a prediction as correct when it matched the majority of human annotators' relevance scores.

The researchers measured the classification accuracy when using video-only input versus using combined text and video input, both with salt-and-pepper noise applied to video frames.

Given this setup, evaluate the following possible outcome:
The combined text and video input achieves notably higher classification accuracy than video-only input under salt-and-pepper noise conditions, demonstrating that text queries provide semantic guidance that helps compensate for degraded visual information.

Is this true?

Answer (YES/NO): NO